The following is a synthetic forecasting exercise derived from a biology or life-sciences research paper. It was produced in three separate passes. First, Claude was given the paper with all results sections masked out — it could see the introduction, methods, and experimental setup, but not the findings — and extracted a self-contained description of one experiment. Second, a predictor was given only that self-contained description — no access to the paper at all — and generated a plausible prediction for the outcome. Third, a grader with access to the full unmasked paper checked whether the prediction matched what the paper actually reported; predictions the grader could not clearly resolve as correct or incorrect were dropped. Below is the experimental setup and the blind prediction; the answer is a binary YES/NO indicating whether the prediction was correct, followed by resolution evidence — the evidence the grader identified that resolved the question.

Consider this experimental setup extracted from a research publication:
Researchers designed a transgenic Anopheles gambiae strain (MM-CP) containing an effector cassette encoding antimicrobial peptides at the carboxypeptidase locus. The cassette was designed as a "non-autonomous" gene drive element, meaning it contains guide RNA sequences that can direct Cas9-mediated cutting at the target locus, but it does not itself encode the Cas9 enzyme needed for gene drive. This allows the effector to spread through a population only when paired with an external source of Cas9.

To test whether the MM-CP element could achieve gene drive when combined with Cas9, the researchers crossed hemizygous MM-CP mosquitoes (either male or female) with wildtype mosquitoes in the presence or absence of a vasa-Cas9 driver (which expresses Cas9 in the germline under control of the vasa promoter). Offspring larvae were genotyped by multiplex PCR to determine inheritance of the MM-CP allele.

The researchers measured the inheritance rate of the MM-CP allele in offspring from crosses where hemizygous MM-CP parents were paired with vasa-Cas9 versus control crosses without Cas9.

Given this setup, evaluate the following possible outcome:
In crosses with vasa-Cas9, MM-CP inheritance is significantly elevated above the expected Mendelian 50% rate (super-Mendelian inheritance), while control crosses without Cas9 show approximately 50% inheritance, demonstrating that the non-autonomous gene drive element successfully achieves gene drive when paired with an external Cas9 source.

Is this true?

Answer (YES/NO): YES